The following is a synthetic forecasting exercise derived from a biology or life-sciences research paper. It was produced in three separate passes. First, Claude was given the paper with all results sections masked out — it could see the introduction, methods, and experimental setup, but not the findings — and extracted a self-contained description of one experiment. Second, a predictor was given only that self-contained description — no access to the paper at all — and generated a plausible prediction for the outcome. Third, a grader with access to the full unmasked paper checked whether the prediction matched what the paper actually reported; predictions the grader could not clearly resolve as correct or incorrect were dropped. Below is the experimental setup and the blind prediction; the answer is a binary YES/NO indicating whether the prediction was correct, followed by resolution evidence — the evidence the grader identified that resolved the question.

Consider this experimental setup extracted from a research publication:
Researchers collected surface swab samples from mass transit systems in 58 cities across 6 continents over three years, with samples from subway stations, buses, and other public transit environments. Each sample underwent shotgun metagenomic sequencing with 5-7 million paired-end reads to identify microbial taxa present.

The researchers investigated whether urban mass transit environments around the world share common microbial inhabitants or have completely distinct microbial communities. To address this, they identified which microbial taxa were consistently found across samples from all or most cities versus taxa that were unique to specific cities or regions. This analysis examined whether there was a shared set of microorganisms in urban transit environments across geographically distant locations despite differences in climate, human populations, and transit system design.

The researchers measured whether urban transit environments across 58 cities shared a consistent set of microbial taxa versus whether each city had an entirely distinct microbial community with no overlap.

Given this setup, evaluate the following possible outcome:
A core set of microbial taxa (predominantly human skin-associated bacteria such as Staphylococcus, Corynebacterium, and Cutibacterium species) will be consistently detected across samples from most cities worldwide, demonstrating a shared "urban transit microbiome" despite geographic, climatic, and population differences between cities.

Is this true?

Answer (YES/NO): NO